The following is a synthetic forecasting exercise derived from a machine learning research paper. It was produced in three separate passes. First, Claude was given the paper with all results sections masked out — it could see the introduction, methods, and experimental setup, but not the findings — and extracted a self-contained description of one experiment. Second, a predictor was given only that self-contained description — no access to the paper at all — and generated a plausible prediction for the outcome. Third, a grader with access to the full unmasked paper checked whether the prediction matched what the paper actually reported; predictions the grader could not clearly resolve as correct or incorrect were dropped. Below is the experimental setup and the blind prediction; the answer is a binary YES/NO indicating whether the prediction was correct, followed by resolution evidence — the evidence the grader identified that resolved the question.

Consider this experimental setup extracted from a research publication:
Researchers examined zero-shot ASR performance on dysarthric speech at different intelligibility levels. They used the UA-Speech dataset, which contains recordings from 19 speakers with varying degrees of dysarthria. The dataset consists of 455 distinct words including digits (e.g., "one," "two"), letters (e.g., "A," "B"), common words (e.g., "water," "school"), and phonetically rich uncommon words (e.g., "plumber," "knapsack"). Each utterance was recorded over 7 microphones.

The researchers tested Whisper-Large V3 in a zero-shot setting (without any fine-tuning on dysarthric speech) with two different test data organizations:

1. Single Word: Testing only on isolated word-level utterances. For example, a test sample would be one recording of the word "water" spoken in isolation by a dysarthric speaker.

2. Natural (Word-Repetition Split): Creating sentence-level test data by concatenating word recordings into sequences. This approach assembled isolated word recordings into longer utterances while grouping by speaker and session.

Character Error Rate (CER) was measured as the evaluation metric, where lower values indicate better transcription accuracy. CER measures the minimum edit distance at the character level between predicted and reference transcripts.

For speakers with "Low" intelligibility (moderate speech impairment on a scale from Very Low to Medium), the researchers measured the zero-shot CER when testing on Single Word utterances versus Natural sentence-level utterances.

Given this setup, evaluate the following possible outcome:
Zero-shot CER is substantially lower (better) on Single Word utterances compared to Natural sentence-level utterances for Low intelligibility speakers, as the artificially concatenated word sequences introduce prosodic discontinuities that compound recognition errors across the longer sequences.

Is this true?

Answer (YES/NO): NO